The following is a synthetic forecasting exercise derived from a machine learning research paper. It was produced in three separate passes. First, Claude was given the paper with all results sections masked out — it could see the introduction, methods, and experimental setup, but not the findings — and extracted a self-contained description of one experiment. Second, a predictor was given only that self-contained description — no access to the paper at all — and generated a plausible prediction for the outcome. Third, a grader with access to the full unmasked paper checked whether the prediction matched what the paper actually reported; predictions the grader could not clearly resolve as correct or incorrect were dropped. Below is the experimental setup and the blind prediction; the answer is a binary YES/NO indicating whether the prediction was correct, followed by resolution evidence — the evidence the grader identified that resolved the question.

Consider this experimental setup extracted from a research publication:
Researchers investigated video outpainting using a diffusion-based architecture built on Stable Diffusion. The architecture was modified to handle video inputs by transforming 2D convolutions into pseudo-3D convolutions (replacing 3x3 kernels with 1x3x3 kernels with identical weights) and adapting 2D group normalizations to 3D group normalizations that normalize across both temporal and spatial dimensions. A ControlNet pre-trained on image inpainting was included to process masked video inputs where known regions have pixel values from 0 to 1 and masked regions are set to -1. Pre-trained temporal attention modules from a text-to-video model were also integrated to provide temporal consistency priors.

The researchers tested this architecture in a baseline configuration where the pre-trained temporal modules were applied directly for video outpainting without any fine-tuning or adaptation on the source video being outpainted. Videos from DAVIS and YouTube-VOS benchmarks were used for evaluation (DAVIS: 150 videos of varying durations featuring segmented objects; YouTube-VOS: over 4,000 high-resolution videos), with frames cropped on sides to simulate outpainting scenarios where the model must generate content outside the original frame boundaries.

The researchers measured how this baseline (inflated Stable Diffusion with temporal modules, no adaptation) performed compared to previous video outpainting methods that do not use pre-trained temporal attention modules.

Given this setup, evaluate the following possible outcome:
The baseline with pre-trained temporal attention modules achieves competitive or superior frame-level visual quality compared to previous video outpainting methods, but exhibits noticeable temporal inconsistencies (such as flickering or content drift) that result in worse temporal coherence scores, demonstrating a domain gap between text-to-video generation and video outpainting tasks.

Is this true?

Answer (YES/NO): NO